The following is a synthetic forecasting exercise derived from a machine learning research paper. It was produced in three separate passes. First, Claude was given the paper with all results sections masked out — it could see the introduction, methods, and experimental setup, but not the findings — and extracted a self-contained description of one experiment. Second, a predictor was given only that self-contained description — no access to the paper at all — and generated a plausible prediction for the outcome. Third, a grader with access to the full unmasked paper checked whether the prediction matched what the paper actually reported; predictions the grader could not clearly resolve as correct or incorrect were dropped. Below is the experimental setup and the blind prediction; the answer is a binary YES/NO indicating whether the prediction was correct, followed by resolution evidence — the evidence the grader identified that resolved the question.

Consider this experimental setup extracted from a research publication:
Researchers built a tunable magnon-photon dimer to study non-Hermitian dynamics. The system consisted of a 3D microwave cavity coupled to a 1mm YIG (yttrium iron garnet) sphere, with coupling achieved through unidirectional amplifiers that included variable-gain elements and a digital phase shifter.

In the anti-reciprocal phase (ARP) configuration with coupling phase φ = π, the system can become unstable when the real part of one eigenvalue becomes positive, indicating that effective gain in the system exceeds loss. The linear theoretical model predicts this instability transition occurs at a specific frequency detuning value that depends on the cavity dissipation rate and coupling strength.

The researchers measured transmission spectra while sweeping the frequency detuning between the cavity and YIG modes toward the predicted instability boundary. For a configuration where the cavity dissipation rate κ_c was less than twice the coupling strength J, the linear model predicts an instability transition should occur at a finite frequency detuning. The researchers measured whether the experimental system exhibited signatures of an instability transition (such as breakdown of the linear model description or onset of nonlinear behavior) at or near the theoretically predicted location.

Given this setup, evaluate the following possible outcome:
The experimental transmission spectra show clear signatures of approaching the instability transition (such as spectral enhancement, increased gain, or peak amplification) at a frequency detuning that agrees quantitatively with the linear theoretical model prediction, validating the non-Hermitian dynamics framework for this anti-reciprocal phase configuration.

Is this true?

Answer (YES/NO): NO